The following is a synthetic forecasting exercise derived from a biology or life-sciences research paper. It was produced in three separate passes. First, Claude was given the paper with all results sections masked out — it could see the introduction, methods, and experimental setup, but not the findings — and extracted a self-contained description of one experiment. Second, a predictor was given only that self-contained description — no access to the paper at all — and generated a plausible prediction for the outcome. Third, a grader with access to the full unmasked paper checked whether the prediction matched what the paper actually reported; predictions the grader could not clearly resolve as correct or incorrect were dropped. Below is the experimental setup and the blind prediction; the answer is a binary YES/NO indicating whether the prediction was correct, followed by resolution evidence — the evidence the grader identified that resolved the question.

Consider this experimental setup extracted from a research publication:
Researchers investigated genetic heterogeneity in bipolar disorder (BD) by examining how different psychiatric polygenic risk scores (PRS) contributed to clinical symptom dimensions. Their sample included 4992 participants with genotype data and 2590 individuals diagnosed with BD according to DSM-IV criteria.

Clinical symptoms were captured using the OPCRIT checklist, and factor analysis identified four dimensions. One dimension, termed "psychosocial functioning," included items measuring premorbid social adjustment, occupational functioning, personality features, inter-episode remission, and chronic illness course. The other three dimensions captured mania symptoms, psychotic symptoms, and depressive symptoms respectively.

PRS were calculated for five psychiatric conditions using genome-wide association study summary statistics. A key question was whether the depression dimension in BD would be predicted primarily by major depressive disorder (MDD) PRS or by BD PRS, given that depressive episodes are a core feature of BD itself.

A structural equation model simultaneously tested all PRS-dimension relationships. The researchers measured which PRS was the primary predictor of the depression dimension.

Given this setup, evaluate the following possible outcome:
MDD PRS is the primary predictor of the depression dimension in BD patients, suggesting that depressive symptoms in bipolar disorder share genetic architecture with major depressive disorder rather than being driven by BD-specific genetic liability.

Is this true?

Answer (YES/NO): YES